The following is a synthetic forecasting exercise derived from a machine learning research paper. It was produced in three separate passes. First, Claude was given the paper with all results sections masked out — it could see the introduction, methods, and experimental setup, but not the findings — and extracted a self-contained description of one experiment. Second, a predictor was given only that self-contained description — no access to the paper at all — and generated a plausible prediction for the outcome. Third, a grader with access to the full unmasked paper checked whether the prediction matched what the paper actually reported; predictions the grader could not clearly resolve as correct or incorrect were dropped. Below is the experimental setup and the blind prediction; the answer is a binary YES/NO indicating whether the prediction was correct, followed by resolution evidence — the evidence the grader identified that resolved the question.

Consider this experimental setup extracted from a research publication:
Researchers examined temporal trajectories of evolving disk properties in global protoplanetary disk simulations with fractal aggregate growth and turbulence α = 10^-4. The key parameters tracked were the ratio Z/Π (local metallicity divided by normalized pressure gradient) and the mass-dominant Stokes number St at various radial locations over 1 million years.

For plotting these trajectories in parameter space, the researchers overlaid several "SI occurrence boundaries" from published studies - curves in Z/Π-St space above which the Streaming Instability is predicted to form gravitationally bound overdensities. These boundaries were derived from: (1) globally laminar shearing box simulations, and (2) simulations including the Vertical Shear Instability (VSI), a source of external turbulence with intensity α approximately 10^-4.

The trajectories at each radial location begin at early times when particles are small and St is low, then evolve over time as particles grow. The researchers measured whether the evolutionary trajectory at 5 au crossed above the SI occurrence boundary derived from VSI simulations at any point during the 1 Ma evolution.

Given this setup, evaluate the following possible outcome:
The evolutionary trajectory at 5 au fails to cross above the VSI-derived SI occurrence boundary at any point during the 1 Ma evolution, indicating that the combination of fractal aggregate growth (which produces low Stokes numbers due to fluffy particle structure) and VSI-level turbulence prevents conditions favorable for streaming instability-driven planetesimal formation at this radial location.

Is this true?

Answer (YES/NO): NO